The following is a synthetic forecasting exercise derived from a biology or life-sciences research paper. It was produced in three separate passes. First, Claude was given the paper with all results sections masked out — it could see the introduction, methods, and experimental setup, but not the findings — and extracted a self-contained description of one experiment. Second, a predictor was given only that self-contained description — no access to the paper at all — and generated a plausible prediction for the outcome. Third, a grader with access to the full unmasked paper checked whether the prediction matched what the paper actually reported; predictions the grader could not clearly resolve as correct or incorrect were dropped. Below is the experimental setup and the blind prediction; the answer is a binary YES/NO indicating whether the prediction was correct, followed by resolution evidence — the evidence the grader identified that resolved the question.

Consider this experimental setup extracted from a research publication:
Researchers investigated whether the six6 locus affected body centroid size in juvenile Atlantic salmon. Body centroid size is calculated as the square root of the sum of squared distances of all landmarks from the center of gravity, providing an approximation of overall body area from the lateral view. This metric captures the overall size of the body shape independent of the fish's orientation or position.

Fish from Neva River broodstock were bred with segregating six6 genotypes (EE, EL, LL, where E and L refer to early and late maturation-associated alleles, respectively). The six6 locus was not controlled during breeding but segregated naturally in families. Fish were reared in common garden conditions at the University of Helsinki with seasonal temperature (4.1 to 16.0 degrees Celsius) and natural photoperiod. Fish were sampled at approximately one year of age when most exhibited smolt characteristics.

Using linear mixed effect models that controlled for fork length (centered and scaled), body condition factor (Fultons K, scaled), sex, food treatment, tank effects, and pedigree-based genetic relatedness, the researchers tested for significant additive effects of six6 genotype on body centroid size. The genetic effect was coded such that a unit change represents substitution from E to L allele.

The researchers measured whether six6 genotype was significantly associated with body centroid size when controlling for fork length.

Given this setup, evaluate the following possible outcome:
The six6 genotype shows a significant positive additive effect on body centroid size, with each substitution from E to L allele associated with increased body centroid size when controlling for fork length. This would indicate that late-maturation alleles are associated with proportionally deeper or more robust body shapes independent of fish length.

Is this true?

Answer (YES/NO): NO